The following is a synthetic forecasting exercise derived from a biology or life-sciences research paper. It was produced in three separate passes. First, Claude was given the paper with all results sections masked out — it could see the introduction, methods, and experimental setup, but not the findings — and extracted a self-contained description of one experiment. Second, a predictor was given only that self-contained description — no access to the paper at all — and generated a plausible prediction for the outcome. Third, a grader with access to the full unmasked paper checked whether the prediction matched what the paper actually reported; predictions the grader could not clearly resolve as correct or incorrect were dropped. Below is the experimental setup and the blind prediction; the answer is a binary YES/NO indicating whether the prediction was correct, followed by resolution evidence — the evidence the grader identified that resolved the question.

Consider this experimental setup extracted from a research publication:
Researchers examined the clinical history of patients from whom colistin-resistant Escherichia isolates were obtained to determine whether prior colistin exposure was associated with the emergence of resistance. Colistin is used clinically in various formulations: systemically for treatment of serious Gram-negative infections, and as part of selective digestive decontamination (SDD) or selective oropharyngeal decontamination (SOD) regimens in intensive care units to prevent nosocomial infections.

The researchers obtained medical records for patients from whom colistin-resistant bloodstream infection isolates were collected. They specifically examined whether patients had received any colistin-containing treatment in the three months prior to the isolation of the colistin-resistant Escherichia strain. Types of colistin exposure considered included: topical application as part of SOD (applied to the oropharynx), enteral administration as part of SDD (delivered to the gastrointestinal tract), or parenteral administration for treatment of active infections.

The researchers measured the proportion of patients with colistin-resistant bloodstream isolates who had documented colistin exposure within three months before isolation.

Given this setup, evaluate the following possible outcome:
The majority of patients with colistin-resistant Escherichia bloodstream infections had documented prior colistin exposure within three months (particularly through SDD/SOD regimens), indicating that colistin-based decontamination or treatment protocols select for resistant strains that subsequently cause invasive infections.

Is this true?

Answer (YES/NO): NO